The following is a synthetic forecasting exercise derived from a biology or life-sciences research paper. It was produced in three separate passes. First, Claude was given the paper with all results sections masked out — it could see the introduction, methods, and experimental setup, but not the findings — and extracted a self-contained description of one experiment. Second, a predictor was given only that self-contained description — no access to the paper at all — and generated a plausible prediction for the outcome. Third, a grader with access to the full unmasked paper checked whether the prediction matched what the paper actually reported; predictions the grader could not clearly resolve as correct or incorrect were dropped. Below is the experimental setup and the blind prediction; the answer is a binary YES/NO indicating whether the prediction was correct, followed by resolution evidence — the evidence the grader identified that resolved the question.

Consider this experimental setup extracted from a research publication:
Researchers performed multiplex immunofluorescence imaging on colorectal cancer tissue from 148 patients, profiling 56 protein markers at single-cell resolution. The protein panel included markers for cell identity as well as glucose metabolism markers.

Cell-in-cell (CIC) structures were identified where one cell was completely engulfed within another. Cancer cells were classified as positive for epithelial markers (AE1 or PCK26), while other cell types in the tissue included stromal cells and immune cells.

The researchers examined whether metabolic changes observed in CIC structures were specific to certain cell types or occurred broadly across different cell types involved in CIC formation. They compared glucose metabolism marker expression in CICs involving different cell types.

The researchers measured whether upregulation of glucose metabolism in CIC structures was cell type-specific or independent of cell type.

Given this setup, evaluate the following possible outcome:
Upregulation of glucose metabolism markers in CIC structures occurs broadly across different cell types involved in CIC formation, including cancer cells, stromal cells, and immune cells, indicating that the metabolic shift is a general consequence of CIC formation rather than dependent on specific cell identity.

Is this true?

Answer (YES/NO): YES